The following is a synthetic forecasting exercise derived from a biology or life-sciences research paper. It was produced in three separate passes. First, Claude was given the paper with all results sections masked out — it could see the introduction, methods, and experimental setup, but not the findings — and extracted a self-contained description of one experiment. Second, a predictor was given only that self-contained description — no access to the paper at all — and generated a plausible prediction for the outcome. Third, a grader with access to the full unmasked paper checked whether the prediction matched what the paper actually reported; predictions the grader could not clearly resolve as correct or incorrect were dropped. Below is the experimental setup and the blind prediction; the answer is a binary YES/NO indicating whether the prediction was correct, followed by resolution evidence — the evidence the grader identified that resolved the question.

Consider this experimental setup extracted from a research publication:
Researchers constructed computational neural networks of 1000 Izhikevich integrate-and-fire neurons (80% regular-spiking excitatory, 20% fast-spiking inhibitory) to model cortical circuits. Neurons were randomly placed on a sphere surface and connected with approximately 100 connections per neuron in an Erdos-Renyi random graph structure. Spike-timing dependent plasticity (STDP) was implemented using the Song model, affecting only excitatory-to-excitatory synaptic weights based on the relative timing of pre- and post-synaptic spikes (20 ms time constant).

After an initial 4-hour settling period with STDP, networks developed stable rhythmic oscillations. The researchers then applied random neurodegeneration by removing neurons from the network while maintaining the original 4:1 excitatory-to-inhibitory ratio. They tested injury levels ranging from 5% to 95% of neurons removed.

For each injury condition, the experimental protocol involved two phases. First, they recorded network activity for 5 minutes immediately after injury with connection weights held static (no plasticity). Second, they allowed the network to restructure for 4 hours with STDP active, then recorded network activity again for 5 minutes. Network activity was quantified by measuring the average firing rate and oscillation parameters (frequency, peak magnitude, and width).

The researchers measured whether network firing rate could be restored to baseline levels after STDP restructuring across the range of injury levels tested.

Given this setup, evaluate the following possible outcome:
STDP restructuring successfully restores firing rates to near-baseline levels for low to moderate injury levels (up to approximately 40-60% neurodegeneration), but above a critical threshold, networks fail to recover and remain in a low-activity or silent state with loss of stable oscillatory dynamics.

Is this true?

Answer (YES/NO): NO